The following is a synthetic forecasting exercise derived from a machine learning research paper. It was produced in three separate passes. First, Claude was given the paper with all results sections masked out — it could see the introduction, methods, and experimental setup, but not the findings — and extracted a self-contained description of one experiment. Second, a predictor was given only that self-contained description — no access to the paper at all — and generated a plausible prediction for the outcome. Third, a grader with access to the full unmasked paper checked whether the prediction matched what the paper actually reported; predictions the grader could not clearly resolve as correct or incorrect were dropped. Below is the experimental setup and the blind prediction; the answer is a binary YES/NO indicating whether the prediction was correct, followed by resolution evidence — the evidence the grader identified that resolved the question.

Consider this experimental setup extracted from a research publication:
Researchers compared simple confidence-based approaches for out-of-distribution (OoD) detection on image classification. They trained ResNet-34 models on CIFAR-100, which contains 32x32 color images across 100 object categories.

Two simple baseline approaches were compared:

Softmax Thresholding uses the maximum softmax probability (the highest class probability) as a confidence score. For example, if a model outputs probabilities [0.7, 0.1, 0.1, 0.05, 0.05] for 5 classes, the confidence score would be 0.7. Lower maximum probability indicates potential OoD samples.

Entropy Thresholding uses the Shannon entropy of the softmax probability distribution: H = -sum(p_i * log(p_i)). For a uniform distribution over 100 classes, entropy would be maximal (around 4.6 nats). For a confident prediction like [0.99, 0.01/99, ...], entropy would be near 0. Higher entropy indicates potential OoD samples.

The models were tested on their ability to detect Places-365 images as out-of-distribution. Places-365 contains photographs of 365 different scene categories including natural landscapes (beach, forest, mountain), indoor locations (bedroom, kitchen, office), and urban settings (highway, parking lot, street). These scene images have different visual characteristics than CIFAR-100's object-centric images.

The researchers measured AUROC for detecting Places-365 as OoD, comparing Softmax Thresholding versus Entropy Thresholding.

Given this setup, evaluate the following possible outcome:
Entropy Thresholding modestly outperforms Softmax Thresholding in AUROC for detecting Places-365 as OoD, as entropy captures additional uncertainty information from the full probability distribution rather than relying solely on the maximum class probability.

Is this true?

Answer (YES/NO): NO